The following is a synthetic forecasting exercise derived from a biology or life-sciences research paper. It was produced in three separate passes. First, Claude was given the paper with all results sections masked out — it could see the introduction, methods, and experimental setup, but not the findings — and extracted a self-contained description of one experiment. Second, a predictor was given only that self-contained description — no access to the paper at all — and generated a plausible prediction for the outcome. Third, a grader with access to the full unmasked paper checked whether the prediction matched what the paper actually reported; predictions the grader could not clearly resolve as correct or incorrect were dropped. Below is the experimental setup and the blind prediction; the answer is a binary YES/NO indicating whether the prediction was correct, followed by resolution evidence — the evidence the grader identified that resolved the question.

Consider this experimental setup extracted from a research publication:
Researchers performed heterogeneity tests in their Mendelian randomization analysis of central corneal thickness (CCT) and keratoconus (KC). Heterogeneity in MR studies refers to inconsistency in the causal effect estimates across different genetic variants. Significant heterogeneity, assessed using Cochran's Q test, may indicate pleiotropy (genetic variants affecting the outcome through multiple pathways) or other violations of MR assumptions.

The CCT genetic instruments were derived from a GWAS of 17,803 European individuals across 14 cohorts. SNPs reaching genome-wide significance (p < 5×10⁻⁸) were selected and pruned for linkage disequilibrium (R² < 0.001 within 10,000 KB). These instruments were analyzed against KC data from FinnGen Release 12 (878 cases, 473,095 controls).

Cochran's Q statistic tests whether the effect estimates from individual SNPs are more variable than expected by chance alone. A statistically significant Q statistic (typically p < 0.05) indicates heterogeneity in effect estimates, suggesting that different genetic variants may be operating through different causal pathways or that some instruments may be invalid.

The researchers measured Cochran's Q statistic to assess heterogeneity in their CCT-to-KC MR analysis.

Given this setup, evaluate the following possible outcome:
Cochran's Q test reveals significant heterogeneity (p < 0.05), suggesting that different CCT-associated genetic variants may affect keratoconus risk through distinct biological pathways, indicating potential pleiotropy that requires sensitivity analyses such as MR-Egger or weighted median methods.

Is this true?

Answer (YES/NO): YES